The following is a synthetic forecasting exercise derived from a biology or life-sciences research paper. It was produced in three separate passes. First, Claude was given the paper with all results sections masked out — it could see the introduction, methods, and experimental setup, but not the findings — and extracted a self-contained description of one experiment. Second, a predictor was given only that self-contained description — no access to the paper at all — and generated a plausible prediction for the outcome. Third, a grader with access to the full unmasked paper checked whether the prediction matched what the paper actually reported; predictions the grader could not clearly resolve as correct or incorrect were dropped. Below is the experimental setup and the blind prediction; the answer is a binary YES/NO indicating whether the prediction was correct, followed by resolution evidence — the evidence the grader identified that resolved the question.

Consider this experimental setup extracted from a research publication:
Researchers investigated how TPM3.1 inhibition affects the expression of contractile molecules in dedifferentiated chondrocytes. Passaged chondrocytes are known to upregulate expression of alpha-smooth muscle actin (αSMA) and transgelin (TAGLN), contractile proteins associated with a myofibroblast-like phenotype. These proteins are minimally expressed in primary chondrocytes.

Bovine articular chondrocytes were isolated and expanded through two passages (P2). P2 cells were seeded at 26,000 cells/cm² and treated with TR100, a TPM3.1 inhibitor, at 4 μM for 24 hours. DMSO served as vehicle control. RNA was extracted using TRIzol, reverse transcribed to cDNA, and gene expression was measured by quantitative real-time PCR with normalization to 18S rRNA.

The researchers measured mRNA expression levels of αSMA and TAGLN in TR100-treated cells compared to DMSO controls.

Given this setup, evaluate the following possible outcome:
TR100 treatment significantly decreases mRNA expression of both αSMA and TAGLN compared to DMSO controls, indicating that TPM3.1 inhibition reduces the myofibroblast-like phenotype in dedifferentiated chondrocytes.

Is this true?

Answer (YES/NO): YES